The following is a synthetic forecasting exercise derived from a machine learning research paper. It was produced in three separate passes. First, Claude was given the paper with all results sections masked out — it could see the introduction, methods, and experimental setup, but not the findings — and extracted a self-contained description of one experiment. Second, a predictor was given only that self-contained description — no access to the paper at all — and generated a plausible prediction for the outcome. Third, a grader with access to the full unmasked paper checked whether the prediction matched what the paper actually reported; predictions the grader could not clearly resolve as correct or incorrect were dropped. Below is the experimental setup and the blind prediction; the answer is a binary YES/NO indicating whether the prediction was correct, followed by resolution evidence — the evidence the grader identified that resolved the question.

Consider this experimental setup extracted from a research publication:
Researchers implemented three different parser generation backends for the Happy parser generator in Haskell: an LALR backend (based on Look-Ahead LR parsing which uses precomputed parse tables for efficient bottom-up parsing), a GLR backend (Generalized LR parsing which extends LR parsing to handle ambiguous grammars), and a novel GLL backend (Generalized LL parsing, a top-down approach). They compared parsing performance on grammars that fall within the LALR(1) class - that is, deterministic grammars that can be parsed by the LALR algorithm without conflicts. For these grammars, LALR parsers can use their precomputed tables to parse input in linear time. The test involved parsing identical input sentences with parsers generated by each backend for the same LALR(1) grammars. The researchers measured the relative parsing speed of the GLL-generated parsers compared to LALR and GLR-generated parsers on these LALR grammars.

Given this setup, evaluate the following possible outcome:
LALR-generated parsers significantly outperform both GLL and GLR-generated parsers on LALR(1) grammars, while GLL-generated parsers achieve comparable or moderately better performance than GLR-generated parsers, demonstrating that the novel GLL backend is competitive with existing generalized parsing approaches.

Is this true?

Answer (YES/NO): NO